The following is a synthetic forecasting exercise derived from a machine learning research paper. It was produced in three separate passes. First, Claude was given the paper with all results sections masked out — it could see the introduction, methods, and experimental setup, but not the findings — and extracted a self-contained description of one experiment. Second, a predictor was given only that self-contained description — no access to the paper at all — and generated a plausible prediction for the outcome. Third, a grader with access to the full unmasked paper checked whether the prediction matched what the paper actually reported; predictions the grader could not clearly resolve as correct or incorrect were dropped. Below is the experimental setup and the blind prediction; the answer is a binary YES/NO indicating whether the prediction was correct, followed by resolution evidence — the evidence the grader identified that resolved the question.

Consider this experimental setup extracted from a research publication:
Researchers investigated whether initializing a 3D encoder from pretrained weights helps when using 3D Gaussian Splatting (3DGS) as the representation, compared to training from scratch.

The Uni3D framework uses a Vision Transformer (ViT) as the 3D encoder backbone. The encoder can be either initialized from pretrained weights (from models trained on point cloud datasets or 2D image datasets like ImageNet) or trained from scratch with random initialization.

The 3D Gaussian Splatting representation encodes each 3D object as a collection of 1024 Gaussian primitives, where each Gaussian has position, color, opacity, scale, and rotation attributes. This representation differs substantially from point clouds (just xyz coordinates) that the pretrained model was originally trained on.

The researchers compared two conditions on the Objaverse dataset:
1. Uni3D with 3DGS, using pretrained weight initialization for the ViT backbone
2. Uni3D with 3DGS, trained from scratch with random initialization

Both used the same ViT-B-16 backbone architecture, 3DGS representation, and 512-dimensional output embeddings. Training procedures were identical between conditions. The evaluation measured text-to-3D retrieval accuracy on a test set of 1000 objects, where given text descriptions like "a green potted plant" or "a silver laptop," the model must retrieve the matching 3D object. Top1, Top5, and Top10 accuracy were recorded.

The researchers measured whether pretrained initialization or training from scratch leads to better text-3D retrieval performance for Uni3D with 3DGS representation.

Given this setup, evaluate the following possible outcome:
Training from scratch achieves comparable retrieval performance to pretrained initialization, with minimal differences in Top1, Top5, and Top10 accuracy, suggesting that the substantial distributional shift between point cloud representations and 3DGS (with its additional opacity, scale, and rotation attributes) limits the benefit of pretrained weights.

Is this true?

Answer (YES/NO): NO